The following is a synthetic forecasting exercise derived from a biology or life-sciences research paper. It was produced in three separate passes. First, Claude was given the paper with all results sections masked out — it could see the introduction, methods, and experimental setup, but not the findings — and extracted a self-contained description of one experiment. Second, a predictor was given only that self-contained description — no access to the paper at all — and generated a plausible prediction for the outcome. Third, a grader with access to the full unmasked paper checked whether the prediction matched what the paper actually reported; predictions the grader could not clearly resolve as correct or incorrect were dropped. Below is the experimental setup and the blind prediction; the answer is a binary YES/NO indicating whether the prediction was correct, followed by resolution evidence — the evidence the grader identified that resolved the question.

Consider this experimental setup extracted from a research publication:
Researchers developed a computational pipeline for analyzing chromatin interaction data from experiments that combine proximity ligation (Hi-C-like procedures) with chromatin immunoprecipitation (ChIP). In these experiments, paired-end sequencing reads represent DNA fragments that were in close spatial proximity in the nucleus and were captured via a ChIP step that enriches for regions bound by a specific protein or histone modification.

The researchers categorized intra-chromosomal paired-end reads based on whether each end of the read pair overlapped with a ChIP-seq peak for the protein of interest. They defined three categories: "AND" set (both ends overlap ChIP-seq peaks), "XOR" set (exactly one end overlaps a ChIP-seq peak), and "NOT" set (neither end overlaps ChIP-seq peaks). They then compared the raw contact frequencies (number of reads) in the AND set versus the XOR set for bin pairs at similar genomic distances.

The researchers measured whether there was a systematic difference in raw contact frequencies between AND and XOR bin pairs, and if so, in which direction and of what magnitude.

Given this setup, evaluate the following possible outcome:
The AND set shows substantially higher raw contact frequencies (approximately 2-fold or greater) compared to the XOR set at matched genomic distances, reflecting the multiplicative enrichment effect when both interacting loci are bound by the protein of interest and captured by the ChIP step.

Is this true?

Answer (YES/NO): YES